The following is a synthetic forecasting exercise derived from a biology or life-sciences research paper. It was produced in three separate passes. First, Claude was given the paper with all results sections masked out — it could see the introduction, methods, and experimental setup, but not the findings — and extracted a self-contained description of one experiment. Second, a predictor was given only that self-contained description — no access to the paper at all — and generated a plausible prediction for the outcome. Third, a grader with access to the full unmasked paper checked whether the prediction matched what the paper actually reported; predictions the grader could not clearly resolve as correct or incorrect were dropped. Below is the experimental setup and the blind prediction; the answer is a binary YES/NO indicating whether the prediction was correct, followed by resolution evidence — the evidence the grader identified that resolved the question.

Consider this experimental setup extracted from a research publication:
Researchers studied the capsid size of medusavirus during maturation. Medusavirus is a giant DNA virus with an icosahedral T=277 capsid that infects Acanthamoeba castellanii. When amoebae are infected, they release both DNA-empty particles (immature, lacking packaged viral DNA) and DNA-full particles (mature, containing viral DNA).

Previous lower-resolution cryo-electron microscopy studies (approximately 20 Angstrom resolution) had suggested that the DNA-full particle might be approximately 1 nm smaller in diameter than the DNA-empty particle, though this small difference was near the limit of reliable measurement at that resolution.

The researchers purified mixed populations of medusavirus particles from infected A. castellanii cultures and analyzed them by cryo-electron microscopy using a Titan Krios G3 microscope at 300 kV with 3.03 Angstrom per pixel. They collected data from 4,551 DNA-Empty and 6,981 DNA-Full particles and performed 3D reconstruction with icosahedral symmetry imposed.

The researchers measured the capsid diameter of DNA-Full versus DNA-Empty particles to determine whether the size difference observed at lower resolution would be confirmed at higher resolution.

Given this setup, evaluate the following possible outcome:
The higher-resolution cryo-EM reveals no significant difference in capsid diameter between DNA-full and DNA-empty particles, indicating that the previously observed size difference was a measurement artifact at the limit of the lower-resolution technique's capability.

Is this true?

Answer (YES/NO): NO